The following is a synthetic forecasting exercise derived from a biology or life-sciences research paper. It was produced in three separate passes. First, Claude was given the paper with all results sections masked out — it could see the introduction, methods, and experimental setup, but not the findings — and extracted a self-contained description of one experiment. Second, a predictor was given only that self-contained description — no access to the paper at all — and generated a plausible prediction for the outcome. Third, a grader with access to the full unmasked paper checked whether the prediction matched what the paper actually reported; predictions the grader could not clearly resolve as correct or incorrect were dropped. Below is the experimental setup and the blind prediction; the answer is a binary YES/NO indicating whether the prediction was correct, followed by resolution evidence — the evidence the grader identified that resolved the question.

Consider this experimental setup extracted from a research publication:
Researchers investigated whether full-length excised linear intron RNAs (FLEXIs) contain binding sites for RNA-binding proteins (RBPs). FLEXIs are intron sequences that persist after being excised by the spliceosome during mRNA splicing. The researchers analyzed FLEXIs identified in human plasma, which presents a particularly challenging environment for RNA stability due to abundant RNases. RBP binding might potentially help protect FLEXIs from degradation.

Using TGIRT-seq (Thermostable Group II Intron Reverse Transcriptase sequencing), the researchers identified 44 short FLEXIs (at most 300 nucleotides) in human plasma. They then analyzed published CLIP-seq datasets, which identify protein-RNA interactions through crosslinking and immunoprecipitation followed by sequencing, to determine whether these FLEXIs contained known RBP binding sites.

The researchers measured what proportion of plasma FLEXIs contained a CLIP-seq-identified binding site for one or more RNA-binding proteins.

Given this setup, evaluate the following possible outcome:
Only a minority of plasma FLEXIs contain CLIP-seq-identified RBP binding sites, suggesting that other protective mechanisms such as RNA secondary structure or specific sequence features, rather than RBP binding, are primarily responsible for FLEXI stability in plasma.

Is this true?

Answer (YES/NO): NO